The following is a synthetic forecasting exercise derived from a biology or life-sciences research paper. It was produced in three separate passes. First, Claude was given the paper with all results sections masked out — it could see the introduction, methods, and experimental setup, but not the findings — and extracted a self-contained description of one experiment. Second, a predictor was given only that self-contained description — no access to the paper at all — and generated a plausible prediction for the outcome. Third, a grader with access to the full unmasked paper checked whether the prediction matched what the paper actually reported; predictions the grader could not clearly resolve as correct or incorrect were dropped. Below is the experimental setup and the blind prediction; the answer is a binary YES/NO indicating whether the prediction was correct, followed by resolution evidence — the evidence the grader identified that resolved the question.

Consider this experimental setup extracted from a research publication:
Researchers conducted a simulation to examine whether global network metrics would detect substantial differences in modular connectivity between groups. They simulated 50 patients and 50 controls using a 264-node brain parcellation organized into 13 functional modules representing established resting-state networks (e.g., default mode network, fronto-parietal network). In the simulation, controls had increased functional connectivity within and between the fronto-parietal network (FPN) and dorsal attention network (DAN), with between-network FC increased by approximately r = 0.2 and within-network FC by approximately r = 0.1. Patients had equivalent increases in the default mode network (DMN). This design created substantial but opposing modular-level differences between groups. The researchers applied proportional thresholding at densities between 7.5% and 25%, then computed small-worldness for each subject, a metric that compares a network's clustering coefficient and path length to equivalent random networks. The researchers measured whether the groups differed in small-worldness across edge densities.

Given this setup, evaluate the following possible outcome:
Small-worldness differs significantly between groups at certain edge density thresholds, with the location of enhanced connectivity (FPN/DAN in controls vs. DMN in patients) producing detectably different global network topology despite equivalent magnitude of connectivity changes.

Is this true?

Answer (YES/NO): NO